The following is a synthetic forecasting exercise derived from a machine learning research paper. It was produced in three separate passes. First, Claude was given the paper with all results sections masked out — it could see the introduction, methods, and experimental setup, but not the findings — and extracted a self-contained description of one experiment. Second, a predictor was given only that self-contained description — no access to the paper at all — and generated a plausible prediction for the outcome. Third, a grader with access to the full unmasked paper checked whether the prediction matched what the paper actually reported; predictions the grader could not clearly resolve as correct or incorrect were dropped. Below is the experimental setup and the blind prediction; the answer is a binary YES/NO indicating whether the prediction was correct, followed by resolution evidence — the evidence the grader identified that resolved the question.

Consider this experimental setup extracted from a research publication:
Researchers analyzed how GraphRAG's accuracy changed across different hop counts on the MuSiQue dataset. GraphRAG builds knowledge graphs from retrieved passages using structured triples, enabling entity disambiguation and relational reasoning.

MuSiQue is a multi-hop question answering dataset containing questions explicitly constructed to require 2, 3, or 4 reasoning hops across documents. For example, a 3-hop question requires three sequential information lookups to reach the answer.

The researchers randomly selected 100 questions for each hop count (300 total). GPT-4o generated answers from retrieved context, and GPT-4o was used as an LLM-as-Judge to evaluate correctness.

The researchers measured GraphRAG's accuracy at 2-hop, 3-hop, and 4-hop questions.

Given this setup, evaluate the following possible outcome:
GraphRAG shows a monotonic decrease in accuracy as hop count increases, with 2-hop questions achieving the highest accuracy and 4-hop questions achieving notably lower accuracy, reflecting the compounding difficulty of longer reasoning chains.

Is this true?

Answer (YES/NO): NO